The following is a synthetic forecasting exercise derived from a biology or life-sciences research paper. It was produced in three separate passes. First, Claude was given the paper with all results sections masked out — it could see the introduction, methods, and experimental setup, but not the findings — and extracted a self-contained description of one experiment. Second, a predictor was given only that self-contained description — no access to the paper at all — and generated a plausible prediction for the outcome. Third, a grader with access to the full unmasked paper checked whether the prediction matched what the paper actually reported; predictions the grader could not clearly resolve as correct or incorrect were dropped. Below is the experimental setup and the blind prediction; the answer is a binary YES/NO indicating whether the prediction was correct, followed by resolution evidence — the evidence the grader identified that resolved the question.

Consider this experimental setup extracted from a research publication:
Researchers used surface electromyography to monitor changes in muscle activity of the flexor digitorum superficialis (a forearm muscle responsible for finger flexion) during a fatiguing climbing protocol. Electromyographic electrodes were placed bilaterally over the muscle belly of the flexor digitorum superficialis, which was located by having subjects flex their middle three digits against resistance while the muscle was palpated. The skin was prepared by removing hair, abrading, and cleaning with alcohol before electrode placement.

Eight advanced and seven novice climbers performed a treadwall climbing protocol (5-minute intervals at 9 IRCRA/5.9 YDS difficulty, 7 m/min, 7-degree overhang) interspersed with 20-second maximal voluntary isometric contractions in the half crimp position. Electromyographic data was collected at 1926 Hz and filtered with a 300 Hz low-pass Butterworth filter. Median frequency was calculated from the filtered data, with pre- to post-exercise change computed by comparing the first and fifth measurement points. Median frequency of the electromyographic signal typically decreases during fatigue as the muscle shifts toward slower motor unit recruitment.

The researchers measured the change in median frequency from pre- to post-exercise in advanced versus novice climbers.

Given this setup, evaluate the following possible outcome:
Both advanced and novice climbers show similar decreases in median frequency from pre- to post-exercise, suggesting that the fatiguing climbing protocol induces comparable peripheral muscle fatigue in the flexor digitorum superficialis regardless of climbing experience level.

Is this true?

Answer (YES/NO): NO